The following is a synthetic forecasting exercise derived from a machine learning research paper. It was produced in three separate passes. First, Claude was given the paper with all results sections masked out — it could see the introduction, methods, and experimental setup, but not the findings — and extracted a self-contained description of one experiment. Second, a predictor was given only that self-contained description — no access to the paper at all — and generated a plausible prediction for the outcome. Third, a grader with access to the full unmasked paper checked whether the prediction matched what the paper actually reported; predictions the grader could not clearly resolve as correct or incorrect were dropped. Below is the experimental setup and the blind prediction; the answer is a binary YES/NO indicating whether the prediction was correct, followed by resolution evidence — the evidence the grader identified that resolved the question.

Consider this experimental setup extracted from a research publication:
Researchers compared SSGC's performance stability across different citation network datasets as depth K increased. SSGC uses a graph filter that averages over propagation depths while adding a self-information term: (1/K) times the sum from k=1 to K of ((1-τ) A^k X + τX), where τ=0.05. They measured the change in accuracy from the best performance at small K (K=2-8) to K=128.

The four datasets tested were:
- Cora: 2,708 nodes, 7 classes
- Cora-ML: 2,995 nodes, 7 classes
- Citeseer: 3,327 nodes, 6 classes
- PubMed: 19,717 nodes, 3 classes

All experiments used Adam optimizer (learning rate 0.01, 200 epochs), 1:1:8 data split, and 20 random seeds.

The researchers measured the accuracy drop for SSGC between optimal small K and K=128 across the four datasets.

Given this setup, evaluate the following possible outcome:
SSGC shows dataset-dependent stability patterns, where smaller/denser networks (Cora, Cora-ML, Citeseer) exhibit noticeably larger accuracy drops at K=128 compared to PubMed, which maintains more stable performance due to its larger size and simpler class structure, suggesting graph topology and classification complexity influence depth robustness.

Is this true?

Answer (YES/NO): NO